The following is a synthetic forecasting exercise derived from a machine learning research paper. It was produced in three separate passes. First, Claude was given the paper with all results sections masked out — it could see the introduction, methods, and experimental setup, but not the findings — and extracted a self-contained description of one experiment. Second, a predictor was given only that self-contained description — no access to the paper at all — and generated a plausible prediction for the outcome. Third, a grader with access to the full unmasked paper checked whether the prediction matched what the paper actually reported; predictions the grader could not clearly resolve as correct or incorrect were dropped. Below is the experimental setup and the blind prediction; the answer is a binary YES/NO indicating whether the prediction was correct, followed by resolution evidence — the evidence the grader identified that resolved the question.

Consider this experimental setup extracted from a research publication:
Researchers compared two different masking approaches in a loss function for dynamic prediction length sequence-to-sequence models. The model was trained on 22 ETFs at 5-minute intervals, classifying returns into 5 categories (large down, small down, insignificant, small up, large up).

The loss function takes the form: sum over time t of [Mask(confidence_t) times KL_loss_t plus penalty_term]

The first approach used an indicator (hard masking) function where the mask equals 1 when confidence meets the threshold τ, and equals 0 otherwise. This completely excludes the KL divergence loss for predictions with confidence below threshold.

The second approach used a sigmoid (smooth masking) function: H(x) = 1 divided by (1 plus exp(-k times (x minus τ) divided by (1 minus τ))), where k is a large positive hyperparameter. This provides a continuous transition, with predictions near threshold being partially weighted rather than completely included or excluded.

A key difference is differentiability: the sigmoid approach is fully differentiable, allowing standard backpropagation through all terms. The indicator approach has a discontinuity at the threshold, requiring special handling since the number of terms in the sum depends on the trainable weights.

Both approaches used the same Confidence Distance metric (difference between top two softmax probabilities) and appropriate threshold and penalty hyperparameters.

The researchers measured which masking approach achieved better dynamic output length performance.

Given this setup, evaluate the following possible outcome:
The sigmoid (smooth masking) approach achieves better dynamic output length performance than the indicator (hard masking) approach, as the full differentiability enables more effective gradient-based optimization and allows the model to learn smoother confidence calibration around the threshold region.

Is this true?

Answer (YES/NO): YES